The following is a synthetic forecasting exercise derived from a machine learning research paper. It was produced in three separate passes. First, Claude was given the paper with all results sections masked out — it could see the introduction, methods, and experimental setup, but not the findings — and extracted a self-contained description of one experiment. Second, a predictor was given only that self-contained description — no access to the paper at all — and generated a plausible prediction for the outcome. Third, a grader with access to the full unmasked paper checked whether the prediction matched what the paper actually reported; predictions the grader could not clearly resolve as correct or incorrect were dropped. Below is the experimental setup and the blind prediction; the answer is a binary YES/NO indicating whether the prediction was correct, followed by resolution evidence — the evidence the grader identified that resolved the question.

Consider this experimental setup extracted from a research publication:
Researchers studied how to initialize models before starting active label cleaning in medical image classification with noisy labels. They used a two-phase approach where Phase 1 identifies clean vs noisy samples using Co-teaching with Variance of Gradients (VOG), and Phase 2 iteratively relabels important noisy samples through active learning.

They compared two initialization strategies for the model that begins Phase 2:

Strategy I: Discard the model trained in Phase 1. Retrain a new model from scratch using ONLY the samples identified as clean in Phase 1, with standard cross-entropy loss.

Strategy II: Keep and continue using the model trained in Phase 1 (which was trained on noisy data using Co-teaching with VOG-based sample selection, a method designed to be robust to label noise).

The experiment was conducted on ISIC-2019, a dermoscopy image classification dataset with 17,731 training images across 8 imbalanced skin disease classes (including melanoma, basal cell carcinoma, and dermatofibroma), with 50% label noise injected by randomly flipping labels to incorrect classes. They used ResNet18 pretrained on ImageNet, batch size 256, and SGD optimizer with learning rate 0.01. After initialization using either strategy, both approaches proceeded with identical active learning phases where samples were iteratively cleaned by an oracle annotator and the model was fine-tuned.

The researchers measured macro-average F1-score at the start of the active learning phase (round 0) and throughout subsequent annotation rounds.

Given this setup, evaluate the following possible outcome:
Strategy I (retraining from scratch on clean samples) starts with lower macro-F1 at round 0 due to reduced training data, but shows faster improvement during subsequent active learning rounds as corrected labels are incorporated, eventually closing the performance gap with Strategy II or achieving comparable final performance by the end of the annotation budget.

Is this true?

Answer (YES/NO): NO